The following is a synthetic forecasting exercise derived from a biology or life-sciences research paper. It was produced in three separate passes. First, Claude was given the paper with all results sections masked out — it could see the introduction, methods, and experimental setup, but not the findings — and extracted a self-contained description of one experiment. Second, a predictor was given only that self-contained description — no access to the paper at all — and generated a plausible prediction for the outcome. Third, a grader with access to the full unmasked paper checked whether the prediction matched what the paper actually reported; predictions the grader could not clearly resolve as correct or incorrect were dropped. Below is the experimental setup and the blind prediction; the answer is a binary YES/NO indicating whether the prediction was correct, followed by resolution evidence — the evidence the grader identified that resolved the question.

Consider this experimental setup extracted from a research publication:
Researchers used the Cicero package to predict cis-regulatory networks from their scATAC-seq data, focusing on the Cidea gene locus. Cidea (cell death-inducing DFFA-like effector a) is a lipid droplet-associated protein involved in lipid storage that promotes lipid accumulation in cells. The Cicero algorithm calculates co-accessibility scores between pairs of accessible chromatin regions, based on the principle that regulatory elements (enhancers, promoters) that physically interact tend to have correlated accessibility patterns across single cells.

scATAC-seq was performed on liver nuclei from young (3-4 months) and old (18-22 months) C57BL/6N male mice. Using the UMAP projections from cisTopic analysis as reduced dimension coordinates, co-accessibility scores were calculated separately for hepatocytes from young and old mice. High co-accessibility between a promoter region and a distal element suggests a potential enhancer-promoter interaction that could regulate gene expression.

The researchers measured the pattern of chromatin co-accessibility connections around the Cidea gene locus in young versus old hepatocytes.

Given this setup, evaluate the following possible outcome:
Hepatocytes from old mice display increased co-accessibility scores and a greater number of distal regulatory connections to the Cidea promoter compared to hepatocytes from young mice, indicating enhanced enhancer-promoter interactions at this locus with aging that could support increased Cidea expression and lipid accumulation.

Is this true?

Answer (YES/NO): YES